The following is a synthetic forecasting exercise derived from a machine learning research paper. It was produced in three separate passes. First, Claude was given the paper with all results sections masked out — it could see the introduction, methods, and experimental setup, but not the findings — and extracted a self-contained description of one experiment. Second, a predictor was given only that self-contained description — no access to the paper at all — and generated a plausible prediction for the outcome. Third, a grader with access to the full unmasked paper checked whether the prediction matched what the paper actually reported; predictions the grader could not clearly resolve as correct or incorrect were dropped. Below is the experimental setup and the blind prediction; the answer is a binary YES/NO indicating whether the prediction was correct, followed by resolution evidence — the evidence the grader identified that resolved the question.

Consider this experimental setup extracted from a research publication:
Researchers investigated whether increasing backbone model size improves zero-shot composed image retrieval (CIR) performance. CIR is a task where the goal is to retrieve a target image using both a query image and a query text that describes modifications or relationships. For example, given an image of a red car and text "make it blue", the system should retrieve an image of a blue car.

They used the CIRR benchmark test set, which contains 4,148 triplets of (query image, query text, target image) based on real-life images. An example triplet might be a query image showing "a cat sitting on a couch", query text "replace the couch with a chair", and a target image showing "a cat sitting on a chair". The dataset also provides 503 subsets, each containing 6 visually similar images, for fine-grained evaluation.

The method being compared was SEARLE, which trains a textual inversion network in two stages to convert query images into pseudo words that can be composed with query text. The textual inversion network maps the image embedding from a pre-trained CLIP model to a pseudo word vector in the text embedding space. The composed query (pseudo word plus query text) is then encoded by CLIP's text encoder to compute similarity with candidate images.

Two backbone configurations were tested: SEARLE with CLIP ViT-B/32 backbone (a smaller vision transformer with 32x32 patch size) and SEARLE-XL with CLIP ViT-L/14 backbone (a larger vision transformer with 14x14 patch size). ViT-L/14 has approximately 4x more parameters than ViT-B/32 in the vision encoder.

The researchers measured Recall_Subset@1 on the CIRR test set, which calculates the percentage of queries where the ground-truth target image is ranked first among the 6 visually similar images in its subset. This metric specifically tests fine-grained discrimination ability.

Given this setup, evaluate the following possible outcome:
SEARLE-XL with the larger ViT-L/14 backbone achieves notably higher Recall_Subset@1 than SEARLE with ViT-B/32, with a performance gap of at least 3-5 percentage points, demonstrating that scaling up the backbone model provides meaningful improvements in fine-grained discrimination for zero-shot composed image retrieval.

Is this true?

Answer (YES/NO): NO